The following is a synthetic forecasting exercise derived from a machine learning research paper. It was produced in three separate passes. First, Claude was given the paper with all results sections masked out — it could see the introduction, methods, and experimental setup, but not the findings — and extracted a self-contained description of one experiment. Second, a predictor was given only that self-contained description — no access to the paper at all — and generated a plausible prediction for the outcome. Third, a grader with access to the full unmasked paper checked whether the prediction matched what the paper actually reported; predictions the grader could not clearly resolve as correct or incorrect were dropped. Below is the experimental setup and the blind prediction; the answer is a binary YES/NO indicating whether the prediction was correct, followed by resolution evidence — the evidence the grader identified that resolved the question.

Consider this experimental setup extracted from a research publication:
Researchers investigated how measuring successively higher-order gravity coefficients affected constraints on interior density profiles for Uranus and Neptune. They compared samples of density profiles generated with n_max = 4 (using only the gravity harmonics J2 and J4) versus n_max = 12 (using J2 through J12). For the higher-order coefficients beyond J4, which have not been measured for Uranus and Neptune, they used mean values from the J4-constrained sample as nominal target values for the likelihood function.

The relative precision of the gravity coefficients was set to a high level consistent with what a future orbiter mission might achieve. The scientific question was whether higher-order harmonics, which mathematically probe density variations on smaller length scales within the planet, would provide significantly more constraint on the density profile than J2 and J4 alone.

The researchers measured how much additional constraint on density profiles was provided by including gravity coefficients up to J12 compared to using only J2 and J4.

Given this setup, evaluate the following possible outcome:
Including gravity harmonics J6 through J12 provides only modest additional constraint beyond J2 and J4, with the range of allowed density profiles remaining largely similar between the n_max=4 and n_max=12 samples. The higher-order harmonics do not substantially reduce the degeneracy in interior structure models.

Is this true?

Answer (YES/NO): NO